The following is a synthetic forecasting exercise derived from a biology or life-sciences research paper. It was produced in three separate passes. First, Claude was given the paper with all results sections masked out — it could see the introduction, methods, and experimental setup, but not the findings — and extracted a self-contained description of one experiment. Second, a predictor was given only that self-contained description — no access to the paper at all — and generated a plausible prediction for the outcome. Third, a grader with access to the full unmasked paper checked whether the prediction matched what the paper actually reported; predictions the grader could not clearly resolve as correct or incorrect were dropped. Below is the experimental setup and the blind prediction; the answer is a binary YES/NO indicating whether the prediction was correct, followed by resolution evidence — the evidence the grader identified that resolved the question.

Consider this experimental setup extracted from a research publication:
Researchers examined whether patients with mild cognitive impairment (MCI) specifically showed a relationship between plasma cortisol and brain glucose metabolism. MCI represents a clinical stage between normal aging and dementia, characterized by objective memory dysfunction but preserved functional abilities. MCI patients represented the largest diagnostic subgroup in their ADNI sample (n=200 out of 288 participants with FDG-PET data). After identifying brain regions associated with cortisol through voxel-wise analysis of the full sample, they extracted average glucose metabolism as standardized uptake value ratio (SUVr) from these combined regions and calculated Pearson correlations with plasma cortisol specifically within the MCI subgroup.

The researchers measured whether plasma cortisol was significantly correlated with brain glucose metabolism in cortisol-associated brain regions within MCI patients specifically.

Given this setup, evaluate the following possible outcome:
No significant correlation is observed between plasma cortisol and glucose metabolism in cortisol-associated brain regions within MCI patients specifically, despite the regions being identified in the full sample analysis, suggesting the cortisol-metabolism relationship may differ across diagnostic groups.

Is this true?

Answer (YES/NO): NO